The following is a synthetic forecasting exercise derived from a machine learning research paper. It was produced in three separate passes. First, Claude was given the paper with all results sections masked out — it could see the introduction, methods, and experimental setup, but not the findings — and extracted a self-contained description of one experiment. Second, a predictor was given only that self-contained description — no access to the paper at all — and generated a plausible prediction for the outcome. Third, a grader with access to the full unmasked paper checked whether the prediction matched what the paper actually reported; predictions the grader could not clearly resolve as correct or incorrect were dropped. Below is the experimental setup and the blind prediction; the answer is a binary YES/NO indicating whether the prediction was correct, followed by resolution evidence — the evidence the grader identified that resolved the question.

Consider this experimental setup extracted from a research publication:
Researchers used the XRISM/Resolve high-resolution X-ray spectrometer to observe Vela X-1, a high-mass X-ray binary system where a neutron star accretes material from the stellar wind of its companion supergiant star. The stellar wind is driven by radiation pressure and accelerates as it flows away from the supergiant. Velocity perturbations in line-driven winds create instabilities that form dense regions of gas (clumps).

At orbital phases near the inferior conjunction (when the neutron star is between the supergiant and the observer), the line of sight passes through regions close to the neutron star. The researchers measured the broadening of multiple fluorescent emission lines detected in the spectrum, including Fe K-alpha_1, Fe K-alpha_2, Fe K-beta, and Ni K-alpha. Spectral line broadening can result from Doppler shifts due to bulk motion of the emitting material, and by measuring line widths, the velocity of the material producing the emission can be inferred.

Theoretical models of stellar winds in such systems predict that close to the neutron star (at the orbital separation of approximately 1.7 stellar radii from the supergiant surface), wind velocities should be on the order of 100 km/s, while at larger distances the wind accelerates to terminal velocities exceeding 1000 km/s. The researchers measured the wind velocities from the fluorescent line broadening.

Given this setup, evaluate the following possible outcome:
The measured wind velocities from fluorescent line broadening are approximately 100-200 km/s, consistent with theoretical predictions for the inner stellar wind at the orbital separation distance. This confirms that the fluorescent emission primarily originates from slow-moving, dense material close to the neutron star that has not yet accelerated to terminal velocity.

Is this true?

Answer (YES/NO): NO